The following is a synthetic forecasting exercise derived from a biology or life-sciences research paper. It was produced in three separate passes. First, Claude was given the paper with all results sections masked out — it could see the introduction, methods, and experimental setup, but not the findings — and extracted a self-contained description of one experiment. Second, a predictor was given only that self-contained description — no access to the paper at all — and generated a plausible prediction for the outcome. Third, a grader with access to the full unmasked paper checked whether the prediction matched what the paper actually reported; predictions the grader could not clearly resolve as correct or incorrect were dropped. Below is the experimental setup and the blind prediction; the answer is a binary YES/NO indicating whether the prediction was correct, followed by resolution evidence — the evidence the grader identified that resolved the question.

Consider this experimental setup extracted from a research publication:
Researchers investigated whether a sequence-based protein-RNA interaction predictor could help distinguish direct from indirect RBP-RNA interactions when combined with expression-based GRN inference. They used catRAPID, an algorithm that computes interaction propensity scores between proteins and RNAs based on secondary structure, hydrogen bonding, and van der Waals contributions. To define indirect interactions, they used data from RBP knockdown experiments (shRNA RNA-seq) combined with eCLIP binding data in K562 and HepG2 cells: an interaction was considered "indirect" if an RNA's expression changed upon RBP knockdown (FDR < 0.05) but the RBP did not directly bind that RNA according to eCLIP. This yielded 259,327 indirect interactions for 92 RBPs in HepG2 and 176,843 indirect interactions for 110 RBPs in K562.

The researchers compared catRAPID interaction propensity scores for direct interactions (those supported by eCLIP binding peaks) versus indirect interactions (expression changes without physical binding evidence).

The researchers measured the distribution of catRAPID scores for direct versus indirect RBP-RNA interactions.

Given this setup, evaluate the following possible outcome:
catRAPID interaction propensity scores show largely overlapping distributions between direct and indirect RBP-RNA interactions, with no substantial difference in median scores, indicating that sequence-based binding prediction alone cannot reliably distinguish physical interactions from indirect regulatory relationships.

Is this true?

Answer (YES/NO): NO